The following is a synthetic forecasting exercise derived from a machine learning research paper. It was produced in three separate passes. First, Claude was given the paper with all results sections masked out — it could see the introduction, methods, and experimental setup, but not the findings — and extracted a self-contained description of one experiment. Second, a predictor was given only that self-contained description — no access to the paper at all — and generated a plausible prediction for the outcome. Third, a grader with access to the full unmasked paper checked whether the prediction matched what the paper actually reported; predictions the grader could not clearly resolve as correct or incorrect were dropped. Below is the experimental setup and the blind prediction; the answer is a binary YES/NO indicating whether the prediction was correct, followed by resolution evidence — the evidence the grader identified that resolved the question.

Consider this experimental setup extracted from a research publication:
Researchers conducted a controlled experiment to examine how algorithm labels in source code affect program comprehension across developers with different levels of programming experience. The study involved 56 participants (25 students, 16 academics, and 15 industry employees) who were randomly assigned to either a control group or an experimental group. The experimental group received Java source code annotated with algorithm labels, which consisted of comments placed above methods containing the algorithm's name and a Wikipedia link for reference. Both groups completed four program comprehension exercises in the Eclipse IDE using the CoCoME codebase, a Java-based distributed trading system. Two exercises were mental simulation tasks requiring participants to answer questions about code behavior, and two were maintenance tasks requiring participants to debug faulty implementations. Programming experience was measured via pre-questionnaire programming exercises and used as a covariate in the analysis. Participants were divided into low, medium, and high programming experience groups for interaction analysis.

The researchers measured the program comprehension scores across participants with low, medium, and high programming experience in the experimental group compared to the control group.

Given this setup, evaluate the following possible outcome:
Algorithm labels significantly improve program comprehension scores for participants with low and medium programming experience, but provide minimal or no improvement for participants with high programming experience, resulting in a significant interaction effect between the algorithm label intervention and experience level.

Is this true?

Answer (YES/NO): NO